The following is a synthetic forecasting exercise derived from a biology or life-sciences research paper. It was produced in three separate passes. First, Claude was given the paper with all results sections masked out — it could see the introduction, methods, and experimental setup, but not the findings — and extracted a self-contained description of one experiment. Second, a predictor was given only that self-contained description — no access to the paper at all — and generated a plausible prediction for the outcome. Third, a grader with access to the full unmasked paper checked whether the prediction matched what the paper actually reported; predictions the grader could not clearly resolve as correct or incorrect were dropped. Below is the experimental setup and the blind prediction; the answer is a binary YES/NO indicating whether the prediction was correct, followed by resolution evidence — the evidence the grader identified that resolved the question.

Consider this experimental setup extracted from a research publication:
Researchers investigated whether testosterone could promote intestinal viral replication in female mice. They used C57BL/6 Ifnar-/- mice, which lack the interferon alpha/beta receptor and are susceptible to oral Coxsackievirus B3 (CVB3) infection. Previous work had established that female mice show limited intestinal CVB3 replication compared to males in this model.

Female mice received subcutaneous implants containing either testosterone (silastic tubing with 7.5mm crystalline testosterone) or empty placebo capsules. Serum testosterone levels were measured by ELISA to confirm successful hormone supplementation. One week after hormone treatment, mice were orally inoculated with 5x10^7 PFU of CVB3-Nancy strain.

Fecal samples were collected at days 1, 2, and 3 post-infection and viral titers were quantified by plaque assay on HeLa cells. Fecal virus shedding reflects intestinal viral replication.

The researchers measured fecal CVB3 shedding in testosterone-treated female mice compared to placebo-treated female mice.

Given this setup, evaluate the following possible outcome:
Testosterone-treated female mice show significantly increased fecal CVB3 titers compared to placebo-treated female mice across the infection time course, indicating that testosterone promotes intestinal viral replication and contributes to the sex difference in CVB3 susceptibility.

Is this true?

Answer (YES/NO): NO